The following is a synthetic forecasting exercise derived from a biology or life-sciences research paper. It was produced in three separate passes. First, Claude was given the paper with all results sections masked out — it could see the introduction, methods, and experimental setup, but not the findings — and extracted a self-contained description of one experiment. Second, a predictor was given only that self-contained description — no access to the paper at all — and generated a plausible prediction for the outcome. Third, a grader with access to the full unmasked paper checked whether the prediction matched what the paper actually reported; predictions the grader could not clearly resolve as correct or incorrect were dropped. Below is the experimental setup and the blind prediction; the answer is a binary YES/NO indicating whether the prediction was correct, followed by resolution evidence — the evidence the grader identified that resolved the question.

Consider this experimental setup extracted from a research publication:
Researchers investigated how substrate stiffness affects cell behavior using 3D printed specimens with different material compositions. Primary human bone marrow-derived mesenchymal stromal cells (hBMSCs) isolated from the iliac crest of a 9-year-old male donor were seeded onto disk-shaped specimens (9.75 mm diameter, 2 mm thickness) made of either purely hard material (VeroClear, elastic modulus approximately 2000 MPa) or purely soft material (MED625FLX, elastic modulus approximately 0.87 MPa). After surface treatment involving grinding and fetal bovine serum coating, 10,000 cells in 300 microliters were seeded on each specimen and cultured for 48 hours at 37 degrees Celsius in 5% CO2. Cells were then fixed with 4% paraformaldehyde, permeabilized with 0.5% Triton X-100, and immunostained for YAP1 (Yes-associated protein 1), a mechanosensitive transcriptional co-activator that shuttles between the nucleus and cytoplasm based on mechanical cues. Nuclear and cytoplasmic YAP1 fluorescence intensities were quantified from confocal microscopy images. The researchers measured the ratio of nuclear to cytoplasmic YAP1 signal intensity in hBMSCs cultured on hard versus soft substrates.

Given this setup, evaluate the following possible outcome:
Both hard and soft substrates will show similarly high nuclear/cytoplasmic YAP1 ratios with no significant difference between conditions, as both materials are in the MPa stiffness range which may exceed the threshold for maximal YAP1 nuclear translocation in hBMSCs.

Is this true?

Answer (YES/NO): NO